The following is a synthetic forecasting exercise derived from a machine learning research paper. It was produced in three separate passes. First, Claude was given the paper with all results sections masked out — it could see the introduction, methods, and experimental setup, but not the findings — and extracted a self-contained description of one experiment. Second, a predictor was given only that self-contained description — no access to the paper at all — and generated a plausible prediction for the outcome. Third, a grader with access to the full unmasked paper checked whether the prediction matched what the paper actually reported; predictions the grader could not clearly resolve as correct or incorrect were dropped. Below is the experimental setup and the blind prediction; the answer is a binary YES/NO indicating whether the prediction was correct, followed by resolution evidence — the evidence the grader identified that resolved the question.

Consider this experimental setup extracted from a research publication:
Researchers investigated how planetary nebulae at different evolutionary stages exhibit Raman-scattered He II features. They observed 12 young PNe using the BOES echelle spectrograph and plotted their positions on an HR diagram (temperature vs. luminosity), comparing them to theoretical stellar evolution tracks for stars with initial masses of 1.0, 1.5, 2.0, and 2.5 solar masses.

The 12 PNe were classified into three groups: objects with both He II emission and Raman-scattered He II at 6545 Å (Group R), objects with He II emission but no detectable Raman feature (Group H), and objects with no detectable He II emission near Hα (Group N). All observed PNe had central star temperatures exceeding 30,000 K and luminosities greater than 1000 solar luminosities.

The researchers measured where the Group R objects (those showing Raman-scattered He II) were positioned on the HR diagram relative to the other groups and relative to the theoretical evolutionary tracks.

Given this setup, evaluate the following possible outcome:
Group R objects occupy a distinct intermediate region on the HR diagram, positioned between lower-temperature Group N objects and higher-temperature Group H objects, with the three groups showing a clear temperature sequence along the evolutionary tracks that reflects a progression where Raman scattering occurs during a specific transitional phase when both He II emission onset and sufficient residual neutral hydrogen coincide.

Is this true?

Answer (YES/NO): NO